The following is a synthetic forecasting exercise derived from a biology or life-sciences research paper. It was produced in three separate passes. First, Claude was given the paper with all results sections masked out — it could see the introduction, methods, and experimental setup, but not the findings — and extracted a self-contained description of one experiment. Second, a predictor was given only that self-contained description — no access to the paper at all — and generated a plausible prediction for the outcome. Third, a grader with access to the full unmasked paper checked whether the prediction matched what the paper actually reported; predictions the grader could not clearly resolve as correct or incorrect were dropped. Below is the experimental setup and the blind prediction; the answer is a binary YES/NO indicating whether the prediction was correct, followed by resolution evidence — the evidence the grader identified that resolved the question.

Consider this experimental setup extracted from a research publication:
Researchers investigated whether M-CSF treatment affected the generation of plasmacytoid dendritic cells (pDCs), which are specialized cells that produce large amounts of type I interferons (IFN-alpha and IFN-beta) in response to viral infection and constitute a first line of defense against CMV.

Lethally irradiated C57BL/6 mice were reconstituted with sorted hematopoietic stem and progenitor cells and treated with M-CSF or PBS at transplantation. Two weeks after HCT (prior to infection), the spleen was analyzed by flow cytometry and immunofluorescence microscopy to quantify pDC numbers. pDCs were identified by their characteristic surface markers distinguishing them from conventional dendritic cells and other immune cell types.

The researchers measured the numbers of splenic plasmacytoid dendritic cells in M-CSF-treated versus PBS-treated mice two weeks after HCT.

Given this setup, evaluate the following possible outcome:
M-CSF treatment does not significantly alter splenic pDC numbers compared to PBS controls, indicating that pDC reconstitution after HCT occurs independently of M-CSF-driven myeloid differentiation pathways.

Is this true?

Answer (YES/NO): NO